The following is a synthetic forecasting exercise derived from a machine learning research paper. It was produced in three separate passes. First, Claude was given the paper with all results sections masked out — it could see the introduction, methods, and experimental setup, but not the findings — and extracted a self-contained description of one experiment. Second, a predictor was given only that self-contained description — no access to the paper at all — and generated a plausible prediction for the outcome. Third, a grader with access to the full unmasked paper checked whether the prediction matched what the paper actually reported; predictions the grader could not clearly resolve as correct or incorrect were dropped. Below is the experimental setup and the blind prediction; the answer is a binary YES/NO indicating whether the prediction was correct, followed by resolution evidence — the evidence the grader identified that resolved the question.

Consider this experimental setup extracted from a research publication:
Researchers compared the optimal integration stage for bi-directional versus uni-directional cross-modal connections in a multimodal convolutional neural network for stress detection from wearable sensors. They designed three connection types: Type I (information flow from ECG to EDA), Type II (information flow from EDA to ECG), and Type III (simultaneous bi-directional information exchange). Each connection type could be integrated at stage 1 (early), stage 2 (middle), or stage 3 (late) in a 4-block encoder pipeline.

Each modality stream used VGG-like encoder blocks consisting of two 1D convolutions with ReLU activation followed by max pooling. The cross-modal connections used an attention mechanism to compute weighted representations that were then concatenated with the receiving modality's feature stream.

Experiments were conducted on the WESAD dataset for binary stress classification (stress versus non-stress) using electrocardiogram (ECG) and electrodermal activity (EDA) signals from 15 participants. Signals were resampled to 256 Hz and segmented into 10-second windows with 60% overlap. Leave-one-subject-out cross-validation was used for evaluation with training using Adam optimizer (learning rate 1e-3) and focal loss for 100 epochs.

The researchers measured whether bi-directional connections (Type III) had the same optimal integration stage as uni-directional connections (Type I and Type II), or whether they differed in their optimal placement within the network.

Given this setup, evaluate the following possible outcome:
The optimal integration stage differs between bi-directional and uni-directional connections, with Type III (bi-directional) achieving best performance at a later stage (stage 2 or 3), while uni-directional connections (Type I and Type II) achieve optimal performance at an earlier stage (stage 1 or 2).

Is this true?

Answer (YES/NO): YES